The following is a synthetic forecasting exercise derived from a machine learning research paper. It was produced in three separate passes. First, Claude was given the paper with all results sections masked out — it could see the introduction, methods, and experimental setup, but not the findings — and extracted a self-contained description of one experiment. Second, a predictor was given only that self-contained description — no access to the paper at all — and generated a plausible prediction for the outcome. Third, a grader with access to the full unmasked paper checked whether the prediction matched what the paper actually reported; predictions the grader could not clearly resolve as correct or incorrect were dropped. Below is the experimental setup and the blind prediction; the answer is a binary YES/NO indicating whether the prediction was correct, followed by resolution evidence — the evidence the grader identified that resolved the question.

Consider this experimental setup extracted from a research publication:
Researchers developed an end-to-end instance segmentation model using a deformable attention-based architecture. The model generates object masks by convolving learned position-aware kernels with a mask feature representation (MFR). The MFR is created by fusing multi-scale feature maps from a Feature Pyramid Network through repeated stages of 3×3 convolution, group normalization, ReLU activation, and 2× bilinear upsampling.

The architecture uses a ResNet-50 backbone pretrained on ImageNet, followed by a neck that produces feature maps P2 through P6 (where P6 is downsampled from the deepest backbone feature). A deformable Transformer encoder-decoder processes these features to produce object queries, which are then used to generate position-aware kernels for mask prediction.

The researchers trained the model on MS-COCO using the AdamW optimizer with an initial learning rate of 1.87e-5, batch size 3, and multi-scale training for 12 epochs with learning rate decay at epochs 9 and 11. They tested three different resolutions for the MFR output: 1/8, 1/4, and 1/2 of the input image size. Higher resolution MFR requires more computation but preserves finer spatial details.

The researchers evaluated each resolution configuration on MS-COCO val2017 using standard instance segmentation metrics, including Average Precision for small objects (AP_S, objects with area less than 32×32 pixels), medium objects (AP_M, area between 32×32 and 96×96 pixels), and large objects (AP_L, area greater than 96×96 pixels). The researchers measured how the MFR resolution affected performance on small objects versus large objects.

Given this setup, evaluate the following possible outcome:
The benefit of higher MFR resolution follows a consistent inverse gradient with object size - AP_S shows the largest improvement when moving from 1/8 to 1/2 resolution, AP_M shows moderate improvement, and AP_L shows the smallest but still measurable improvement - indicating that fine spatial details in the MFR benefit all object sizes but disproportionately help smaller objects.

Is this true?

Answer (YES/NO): NO